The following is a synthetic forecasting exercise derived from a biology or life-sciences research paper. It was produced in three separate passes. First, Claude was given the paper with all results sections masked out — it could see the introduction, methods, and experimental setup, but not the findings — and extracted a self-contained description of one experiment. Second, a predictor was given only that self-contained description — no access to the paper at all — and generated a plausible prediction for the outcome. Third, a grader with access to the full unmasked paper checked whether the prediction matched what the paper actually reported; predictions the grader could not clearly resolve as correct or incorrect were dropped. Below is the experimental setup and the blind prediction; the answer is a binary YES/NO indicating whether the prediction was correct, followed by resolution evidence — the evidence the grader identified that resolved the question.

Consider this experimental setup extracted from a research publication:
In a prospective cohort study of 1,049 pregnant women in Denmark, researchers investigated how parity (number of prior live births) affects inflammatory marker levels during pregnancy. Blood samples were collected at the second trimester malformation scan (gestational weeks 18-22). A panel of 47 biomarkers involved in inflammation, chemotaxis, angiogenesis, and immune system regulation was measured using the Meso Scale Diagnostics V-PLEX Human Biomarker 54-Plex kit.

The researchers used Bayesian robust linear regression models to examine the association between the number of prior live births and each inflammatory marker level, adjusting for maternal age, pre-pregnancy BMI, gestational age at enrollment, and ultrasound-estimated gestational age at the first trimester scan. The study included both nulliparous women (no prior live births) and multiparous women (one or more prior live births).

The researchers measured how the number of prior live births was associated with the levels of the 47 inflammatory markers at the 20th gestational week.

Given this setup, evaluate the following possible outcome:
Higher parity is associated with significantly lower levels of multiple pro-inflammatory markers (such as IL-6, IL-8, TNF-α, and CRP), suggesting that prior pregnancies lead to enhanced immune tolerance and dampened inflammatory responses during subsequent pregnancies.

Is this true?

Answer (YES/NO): NO